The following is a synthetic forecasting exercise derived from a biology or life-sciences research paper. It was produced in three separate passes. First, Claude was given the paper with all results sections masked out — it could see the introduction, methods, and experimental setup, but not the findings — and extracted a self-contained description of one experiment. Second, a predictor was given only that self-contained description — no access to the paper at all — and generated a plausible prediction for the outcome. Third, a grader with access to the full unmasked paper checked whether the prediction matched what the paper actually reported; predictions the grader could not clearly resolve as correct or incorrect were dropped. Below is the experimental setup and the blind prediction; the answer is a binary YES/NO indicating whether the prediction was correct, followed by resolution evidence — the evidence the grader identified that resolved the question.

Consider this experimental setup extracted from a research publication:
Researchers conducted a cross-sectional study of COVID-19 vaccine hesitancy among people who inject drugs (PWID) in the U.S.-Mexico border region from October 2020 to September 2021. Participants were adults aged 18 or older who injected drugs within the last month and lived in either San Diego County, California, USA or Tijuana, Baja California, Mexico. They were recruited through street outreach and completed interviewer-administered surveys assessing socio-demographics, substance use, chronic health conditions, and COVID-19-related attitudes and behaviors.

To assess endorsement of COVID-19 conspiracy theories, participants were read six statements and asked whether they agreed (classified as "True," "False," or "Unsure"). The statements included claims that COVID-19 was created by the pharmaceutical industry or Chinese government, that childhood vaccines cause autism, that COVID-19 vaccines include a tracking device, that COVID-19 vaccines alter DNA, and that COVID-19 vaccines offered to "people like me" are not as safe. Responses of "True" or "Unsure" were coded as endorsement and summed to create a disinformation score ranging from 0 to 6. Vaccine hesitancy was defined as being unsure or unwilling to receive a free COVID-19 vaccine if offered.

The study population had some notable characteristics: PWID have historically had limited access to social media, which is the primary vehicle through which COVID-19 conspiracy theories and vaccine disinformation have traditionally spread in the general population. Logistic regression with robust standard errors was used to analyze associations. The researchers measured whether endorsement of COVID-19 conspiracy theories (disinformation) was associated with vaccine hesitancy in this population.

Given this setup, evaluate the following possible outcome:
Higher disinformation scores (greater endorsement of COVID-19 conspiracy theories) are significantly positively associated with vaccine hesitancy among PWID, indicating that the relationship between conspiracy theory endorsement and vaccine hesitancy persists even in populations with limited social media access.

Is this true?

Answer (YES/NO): YES